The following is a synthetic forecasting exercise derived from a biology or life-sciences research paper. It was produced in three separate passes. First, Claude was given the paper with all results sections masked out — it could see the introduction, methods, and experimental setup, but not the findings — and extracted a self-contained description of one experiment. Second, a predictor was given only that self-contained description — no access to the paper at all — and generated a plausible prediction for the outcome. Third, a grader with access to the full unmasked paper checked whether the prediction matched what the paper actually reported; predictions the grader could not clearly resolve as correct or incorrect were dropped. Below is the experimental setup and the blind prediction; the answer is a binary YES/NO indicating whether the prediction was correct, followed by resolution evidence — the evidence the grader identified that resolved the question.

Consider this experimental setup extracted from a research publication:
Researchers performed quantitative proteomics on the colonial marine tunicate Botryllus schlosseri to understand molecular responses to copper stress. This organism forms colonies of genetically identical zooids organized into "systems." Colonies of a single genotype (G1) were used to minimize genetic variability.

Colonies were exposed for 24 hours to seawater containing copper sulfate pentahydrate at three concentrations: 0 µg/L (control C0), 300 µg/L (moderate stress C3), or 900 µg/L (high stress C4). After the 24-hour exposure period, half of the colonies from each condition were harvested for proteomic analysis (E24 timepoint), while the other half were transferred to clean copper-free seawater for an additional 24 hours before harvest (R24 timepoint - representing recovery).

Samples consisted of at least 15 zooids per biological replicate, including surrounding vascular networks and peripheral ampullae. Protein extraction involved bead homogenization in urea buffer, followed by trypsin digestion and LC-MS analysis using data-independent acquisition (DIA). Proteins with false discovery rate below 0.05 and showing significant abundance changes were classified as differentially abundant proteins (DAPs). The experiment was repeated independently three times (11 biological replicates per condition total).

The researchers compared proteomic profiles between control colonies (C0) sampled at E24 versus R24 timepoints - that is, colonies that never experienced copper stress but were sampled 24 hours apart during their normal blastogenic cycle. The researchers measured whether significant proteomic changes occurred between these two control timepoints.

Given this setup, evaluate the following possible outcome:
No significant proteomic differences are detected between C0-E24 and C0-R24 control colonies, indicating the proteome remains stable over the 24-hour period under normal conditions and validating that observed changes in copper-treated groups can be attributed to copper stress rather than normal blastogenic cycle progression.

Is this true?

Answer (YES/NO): NO